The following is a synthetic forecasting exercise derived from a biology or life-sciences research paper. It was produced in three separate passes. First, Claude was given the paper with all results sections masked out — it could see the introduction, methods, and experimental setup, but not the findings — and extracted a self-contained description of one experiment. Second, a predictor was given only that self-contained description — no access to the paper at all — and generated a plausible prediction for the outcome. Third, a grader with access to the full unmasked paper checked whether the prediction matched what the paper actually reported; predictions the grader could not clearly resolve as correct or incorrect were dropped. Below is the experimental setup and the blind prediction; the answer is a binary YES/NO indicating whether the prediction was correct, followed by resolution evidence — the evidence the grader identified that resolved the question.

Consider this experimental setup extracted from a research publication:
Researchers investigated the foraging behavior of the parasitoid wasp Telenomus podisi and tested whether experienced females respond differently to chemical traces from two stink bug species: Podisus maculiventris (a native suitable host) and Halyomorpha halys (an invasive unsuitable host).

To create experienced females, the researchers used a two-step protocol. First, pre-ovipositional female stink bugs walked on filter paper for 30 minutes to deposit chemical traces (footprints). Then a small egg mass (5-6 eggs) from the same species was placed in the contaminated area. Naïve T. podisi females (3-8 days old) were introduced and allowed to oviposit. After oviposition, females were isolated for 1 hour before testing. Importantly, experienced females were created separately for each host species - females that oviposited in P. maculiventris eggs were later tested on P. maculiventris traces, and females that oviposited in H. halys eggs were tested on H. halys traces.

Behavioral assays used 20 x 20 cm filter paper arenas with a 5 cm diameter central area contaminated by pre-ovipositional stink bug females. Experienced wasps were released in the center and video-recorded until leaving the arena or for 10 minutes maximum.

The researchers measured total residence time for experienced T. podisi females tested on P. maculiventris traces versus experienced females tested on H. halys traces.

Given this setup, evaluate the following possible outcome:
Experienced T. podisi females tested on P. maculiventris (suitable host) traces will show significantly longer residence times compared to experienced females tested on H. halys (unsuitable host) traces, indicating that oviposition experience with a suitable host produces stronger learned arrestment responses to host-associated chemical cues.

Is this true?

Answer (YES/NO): NO